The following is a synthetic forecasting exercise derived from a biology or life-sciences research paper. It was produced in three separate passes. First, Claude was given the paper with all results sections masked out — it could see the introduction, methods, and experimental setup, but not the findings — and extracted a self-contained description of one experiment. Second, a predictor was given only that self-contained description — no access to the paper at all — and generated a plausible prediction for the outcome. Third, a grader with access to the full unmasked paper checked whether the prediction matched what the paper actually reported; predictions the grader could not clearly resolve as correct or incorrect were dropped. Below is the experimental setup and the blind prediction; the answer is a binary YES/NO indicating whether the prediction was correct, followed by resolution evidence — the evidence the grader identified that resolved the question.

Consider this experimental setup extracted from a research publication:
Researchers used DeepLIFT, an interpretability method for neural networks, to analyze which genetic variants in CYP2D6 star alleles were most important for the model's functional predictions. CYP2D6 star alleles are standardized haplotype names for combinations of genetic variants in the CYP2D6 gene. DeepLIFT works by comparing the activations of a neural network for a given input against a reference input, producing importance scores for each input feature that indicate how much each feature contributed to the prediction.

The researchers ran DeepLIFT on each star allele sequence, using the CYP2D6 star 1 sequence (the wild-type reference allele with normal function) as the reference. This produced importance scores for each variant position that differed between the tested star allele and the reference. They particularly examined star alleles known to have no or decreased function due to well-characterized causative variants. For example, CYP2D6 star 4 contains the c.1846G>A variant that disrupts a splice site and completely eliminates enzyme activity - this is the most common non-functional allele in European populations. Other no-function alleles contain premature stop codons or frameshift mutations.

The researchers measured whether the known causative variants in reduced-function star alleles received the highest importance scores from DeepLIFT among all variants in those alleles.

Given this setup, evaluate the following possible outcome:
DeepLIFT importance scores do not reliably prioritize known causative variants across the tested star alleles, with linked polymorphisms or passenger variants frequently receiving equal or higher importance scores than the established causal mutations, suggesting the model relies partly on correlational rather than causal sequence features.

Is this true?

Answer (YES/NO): NO